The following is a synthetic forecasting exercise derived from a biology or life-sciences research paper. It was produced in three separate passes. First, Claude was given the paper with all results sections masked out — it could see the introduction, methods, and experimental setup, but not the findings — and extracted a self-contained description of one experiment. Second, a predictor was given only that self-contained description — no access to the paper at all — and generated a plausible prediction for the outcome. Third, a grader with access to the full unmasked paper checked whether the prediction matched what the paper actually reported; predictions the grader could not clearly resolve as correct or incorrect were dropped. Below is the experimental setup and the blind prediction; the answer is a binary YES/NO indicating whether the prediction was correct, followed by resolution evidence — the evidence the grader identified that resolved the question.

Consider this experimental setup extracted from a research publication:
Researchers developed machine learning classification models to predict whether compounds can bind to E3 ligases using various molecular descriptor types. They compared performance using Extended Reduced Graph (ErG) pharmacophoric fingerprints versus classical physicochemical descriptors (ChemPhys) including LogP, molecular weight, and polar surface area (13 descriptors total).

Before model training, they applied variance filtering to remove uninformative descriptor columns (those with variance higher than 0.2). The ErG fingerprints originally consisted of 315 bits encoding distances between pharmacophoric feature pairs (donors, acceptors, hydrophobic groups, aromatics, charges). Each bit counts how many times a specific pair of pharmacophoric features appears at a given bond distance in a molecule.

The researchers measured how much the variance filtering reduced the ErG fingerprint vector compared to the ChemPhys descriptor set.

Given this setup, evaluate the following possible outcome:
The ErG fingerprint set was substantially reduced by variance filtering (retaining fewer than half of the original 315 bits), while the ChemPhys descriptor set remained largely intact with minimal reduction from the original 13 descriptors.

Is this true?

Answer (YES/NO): NO